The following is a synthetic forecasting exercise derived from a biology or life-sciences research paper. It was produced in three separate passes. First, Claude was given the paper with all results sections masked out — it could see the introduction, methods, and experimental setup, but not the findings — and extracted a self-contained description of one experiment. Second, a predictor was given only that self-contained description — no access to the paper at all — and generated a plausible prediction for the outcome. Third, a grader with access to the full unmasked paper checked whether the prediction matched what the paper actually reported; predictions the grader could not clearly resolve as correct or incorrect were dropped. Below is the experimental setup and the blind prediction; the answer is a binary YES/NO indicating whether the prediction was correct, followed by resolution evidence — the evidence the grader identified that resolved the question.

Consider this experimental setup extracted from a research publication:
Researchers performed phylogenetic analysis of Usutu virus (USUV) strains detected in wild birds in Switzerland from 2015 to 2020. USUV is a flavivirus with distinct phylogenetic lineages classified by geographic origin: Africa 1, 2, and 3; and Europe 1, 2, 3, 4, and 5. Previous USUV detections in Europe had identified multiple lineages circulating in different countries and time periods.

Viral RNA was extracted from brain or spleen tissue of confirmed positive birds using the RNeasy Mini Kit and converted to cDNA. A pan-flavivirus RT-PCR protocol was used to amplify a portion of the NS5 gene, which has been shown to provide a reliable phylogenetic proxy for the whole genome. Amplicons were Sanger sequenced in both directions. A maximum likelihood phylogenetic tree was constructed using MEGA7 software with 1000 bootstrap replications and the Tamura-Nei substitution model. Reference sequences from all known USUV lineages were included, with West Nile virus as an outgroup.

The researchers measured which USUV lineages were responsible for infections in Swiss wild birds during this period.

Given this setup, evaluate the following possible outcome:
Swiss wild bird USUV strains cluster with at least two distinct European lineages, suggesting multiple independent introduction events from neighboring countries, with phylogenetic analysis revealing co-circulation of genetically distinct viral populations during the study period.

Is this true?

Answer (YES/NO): NO